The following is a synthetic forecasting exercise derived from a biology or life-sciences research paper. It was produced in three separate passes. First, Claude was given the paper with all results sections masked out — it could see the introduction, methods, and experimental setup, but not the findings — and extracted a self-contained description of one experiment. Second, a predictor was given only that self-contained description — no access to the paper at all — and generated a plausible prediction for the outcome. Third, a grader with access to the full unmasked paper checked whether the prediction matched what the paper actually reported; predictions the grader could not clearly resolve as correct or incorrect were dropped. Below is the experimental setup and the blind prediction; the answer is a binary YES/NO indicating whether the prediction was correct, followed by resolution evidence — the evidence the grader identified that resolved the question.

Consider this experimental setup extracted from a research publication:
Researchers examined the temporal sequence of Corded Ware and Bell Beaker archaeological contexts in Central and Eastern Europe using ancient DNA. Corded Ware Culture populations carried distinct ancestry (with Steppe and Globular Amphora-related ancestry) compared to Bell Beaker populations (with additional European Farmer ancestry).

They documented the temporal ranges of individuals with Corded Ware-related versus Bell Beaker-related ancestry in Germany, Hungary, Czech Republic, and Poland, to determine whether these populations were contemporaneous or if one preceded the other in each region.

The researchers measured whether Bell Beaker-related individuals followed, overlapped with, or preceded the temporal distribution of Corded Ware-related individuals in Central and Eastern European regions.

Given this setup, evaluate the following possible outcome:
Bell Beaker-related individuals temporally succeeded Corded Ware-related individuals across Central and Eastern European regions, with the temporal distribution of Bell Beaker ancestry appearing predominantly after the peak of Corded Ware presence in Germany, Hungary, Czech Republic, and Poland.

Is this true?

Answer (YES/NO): YES